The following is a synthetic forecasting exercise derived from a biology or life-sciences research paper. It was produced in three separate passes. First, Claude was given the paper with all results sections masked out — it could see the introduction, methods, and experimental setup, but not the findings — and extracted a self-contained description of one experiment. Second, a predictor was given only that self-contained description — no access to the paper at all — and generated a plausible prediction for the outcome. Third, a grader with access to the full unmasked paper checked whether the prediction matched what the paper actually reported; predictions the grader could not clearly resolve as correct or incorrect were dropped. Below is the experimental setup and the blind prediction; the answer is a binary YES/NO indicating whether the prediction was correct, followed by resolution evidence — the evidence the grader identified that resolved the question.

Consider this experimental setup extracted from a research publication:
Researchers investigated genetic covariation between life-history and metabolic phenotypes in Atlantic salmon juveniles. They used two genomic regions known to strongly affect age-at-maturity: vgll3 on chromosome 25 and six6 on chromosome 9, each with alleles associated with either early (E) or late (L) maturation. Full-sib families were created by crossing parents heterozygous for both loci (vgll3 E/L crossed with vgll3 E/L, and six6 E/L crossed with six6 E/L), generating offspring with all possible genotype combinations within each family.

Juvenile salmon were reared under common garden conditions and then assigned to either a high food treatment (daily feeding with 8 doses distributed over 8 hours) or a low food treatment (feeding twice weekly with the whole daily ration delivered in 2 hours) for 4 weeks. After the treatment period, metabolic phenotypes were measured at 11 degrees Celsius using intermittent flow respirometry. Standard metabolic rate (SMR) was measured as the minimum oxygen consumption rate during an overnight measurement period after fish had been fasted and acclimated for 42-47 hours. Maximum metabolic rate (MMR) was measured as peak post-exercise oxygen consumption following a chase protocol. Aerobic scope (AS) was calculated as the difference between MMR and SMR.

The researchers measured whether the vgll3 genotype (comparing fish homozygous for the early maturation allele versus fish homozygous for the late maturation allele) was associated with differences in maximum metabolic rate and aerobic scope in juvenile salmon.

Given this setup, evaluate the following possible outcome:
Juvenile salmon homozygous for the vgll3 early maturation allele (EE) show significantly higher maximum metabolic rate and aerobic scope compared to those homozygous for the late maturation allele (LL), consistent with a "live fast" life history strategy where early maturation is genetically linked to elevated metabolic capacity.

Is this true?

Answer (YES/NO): YES